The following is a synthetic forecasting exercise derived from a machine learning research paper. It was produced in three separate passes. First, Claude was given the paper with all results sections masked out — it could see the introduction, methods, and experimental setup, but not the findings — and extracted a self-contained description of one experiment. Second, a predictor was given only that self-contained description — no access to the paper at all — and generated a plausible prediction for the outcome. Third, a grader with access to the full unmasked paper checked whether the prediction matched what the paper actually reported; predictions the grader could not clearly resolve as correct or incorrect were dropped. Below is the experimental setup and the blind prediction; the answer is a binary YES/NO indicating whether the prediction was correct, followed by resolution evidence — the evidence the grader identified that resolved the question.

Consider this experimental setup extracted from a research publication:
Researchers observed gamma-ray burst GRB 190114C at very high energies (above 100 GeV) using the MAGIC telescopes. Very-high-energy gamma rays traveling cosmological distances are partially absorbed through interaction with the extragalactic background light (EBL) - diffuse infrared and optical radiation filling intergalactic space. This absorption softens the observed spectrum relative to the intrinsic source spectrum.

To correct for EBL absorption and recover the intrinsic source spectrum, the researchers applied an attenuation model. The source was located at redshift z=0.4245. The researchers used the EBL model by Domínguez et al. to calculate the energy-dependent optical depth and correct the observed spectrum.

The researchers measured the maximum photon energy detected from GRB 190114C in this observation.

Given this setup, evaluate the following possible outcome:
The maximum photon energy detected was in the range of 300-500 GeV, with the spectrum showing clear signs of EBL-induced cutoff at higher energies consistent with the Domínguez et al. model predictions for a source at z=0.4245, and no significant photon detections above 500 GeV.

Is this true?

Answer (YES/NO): NO